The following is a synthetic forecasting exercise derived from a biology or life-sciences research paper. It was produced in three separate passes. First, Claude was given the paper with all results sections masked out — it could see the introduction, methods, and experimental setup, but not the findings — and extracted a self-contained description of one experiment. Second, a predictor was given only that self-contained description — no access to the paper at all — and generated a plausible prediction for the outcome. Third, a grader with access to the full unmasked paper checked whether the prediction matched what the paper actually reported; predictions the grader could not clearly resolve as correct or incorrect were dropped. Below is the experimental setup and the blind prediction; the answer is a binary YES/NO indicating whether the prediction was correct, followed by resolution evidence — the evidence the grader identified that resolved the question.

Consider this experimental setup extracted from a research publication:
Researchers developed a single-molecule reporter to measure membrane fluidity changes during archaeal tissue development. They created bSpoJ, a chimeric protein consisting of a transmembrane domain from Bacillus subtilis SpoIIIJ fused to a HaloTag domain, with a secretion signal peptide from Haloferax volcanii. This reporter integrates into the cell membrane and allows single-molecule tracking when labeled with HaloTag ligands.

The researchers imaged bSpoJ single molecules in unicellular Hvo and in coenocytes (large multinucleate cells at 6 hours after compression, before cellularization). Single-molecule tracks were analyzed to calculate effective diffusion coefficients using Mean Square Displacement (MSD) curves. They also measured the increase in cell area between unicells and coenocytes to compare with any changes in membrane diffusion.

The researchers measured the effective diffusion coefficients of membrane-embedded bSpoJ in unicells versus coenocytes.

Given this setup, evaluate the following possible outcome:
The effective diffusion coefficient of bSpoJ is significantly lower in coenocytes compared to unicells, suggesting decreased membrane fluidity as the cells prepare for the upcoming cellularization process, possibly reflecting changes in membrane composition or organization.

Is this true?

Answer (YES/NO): NO